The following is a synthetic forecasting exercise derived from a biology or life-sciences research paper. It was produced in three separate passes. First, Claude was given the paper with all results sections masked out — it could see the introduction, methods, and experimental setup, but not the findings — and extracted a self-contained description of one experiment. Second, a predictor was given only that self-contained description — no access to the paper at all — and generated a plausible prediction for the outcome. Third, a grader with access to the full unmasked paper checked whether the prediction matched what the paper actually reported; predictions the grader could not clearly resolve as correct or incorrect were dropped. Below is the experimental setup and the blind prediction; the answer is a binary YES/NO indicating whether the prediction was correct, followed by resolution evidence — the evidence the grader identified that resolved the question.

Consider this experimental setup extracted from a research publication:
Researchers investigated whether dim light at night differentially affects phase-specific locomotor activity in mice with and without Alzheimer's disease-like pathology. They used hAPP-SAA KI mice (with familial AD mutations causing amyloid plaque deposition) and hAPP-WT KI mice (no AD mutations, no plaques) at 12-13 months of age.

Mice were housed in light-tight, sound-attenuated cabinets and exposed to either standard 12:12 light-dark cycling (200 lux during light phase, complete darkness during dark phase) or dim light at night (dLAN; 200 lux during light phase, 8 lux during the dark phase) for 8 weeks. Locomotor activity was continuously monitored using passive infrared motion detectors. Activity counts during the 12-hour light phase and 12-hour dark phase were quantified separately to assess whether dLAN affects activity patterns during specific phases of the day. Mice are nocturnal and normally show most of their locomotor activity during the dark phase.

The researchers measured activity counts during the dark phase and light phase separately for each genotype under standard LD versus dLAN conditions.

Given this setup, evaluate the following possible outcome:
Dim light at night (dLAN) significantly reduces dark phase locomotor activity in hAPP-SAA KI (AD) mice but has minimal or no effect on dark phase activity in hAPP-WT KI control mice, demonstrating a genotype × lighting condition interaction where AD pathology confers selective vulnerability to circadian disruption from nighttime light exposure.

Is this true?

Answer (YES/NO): NO